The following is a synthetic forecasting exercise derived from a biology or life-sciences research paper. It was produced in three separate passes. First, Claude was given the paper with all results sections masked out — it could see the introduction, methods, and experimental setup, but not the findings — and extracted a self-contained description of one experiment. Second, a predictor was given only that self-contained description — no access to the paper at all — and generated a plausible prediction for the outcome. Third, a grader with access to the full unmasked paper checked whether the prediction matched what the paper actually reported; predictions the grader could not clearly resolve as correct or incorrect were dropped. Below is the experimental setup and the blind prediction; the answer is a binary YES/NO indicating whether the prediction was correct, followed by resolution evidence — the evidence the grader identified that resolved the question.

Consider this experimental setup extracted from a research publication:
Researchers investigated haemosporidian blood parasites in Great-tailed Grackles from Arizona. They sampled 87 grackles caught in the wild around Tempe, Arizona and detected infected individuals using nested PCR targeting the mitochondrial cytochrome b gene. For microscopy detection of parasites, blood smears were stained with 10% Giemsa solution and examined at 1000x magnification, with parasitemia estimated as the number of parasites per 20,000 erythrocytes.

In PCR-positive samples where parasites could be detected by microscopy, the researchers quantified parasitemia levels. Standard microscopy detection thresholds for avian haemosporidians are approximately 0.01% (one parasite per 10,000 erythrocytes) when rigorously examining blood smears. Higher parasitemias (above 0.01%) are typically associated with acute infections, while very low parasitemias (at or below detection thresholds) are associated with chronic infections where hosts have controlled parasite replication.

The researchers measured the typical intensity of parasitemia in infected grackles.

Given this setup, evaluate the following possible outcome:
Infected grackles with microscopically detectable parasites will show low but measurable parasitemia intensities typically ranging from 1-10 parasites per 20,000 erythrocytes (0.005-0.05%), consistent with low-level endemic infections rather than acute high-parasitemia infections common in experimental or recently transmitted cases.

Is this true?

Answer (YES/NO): YES